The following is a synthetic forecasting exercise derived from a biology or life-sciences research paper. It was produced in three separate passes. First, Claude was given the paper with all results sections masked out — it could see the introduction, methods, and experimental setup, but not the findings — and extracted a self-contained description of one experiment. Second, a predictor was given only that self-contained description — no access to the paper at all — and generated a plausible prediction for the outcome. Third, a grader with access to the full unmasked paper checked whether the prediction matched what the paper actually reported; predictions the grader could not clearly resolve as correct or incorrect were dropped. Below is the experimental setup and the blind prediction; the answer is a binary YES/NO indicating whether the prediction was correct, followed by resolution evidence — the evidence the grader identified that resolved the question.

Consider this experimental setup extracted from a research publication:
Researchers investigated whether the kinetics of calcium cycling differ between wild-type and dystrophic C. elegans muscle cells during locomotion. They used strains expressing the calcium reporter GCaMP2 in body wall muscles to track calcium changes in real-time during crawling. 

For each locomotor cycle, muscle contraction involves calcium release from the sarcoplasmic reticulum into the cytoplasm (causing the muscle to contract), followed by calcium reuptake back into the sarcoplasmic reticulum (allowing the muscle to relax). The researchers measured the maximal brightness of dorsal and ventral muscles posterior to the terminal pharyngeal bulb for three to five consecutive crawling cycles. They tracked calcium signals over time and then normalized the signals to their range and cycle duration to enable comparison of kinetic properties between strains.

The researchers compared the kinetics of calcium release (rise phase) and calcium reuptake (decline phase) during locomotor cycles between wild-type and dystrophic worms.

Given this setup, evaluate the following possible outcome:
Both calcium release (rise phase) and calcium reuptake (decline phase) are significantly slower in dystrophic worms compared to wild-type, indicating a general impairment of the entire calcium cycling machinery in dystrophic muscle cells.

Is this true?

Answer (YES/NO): NO